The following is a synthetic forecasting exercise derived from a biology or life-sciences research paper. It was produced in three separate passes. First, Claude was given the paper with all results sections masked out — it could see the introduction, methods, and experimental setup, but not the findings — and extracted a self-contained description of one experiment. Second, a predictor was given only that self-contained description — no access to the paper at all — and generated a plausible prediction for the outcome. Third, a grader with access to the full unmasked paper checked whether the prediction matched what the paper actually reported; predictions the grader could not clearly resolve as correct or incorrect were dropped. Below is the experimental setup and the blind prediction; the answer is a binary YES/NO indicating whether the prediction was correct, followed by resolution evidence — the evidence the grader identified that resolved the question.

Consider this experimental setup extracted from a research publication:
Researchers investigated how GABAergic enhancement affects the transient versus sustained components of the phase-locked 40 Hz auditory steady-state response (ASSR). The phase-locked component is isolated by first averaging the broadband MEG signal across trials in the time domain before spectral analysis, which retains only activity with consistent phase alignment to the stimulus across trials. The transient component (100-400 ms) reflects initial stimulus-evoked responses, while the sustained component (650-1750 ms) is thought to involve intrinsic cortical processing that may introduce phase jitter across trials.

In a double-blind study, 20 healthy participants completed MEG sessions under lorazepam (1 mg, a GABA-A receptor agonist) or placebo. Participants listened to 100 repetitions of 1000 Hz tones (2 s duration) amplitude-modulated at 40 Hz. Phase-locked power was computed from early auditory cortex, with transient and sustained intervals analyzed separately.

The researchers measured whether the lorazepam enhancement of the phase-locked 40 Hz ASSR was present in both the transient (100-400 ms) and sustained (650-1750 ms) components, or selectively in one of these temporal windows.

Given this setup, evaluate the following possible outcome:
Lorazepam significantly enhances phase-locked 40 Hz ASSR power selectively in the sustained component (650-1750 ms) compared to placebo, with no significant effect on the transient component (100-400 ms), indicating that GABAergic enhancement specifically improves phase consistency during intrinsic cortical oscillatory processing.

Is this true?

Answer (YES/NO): NO